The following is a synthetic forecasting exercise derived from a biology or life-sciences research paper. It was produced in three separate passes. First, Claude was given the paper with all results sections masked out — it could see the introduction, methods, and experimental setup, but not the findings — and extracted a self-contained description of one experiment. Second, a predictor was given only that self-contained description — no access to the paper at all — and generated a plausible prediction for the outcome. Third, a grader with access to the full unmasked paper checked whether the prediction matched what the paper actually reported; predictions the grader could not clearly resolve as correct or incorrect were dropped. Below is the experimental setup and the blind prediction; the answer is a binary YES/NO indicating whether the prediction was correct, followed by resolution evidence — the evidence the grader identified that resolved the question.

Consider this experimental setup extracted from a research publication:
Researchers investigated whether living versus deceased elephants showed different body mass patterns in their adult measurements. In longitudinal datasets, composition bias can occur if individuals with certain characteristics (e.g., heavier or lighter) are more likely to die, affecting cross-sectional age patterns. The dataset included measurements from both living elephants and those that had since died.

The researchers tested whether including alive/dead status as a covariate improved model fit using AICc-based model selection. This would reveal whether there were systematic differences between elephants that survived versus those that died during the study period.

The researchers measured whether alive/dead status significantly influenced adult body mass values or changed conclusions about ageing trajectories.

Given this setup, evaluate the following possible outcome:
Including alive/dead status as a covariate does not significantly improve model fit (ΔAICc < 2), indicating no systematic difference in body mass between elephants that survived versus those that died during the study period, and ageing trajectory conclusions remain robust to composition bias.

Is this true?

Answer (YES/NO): YES